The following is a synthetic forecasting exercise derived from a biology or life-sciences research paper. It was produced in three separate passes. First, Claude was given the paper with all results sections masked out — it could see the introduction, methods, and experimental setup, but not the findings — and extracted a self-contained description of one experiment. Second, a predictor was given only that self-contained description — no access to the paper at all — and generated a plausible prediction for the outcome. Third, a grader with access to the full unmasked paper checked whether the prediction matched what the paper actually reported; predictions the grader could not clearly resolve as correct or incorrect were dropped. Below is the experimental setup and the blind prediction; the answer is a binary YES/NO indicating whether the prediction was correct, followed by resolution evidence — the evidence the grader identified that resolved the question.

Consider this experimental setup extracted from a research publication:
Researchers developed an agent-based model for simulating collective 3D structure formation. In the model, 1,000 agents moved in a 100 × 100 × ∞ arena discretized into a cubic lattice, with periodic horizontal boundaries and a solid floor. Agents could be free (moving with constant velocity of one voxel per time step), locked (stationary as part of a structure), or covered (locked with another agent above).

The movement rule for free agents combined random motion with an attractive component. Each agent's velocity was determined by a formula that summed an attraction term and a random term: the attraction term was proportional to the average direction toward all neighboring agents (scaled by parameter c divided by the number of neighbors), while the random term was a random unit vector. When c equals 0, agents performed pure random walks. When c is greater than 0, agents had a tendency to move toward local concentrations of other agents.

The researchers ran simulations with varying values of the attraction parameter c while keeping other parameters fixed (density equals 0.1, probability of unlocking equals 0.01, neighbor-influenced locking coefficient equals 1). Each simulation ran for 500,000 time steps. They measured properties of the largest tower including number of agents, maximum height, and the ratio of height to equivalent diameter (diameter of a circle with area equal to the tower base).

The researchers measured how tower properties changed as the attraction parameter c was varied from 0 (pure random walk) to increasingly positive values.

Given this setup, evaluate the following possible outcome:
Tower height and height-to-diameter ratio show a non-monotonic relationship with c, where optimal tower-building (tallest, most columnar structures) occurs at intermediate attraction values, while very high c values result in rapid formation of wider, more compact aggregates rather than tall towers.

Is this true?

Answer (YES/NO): NO